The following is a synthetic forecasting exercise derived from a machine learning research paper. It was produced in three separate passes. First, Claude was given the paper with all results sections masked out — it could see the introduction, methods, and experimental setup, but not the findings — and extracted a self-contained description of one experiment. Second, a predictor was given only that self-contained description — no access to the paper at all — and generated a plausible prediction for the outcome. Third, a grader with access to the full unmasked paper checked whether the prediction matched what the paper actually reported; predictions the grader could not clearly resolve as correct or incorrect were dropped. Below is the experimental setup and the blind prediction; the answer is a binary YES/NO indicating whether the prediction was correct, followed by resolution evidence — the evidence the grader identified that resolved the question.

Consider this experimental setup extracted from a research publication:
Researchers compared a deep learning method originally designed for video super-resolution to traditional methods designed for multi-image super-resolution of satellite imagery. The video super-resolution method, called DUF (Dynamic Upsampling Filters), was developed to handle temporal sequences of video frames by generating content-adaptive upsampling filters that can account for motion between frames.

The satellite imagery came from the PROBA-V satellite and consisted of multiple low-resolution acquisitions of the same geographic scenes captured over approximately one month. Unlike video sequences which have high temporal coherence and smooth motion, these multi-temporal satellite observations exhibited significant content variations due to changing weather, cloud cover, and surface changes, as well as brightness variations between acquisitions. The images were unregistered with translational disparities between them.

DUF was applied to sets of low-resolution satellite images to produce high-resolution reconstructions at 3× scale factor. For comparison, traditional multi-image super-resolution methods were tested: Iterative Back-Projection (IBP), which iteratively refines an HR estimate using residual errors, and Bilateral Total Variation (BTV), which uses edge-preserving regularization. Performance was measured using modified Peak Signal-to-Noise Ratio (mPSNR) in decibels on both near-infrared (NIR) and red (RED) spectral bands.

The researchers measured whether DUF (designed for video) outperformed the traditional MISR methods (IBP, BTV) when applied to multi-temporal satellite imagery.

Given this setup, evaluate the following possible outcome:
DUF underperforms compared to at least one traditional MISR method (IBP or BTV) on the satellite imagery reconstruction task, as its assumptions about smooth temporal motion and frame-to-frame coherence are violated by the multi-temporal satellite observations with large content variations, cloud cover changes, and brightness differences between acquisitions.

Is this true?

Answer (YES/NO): NO